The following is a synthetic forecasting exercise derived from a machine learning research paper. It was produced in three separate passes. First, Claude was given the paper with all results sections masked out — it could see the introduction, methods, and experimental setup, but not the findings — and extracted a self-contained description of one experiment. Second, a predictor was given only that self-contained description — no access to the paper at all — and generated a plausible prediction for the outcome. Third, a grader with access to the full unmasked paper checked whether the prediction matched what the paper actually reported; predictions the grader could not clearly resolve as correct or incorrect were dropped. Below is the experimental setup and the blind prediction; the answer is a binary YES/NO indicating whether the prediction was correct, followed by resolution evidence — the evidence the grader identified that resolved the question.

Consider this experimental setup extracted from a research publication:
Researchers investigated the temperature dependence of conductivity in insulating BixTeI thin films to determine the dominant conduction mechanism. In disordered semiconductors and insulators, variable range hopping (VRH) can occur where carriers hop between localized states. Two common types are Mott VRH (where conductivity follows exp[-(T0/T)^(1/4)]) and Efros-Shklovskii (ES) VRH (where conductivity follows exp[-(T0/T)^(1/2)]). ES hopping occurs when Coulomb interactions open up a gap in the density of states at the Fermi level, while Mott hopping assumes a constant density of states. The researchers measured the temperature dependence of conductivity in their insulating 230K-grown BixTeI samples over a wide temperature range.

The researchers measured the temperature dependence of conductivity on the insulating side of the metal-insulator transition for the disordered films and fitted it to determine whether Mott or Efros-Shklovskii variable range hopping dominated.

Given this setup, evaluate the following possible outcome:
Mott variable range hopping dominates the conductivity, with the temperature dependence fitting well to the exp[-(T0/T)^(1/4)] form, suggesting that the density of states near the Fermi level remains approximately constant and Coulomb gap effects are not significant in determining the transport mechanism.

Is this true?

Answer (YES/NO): NO